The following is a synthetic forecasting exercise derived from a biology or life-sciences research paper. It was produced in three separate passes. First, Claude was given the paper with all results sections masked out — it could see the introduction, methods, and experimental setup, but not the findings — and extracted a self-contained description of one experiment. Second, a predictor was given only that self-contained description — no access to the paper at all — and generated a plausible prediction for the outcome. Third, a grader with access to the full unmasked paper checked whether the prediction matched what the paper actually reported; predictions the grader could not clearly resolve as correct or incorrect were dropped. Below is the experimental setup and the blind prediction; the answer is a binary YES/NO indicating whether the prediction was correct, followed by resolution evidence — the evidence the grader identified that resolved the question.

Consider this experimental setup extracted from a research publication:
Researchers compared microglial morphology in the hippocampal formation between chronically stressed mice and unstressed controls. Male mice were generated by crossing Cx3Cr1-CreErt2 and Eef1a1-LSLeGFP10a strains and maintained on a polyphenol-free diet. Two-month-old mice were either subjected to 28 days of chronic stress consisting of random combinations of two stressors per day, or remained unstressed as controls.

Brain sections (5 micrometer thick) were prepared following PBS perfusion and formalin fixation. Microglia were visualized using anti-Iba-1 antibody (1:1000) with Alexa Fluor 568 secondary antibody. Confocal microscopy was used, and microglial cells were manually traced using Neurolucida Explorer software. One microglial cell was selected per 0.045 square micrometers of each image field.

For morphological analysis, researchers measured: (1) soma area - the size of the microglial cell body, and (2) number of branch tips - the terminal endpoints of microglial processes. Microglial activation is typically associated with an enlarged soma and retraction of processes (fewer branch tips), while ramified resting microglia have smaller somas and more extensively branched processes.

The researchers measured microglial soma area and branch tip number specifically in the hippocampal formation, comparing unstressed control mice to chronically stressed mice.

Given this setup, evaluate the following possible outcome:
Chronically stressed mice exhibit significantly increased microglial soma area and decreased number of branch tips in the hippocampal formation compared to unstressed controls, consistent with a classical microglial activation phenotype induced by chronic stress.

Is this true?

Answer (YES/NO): NO